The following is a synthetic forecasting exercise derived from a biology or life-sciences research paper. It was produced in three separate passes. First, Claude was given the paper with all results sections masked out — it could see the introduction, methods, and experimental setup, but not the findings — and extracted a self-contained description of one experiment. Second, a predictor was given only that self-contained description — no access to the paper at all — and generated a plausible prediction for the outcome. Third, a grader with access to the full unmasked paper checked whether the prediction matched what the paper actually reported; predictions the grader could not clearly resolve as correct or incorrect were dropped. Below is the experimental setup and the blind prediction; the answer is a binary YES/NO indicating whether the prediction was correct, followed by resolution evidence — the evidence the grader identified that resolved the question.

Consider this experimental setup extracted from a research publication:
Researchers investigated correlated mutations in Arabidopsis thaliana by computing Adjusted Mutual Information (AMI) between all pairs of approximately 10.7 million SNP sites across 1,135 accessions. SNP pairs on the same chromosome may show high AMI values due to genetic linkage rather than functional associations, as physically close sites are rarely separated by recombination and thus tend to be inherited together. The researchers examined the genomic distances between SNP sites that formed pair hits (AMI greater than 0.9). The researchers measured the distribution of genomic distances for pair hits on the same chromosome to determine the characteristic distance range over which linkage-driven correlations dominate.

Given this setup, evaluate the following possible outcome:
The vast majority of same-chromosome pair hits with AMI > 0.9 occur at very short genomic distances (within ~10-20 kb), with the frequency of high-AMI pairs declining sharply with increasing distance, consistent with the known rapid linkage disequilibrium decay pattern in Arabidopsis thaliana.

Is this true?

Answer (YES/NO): NO